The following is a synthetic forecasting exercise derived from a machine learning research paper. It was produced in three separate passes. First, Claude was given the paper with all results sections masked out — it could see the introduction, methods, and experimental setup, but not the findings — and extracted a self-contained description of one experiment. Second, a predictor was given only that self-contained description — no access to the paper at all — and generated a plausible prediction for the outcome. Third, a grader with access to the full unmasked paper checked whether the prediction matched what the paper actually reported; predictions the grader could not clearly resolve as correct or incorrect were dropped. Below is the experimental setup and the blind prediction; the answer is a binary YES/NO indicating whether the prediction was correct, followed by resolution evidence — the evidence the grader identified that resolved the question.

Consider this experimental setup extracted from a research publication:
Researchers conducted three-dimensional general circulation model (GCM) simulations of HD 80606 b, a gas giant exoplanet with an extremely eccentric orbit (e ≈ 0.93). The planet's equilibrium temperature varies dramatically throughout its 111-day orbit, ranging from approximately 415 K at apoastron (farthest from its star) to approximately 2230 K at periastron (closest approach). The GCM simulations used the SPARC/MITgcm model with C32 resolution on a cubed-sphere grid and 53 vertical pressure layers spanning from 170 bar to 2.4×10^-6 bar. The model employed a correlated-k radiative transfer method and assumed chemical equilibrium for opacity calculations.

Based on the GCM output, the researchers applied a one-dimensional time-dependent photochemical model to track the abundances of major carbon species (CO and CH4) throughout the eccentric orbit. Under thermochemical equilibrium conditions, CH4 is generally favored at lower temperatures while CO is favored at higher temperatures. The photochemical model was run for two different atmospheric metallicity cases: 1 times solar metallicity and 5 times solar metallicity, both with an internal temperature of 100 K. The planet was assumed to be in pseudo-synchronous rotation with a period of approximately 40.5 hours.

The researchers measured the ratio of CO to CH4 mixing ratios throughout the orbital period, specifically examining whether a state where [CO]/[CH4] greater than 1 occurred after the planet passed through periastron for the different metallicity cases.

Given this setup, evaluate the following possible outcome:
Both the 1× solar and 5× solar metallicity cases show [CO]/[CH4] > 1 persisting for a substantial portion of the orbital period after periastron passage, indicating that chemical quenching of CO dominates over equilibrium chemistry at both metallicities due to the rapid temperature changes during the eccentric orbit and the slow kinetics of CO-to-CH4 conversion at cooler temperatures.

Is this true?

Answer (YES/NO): NO